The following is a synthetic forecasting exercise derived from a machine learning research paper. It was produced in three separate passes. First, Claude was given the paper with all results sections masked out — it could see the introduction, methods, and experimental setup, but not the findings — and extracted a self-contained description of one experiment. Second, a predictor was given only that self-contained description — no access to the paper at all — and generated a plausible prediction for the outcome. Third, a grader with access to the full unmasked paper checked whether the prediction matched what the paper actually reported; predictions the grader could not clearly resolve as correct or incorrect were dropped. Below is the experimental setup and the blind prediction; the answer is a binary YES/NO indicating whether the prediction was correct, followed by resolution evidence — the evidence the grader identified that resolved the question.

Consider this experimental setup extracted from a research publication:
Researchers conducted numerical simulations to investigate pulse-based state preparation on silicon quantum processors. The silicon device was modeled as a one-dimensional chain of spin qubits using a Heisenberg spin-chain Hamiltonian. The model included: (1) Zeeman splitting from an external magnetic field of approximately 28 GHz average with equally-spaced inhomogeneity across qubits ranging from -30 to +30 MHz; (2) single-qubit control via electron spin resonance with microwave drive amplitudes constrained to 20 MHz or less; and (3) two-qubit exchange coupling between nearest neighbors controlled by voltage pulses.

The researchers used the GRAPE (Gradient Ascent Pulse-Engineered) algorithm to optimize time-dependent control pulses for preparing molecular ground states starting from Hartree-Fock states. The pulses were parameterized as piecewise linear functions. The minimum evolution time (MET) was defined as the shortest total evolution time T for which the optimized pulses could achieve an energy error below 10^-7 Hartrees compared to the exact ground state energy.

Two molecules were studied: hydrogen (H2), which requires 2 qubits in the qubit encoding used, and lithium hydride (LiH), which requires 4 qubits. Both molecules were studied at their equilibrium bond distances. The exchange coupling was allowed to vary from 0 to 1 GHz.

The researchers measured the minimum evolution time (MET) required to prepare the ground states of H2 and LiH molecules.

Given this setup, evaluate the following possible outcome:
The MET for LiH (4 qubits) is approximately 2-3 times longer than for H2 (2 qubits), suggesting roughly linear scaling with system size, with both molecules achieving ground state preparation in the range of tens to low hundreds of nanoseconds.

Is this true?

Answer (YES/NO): NO